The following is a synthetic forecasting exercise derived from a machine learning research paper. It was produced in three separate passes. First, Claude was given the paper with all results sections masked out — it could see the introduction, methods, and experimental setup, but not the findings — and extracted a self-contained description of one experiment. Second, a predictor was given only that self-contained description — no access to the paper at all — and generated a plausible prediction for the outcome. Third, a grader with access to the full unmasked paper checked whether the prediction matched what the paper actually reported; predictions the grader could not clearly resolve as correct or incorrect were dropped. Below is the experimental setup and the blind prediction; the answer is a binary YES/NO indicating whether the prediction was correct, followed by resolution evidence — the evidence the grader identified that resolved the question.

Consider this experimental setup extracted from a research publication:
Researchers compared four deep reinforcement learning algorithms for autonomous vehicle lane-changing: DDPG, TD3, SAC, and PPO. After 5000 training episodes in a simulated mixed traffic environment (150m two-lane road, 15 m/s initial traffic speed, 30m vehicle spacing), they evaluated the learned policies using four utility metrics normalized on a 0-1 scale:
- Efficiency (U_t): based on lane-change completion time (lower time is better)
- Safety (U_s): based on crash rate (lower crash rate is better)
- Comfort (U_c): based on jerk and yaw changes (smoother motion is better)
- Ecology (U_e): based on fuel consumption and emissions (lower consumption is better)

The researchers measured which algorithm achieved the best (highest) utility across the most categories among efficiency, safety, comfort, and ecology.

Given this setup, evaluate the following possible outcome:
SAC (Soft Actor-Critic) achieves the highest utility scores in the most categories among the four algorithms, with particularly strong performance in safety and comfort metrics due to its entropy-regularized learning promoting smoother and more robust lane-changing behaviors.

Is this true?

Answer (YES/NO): NO